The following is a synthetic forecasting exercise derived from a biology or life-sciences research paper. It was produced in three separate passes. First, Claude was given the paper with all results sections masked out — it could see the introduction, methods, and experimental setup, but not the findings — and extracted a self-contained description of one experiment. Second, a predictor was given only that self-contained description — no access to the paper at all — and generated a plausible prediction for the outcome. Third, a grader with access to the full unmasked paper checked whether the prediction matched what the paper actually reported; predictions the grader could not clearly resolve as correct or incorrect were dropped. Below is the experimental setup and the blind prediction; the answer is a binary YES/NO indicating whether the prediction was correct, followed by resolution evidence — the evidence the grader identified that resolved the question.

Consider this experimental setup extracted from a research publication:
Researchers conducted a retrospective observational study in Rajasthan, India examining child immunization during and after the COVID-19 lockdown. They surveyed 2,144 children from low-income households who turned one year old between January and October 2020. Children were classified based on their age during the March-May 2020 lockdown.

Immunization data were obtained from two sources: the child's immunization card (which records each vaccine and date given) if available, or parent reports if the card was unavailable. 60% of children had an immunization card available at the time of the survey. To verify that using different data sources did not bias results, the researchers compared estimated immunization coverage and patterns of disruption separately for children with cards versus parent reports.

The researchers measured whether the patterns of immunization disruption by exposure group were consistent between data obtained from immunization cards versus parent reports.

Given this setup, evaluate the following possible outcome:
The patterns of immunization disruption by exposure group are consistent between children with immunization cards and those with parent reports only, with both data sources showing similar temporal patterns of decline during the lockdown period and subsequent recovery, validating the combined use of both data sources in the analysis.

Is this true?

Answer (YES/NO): YES